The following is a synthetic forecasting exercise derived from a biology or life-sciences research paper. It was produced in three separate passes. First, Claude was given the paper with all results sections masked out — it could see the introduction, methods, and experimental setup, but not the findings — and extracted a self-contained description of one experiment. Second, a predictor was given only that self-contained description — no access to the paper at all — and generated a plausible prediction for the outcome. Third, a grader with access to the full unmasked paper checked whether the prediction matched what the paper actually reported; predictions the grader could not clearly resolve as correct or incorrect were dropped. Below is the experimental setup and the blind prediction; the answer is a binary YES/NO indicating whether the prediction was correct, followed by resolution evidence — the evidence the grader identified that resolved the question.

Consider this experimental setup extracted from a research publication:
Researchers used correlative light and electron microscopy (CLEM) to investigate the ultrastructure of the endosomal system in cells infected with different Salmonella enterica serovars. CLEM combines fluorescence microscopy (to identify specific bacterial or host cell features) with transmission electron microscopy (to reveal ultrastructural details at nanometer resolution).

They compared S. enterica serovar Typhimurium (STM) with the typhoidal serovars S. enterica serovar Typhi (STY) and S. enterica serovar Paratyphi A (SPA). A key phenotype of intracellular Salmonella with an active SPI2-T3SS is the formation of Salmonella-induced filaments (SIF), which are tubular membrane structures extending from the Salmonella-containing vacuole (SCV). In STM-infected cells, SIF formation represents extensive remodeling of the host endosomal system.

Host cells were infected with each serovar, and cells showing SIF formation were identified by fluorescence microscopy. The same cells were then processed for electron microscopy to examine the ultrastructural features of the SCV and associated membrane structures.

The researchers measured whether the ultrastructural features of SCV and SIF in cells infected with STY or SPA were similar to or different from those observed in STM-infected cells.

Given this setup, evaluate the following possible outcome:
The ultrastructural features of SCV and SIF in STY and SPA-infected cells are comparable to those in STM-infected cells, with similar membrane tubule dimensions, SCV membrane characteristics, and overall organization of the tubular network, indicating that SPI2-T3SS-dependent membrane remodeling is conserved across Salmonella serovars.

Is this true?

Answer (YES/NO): YES